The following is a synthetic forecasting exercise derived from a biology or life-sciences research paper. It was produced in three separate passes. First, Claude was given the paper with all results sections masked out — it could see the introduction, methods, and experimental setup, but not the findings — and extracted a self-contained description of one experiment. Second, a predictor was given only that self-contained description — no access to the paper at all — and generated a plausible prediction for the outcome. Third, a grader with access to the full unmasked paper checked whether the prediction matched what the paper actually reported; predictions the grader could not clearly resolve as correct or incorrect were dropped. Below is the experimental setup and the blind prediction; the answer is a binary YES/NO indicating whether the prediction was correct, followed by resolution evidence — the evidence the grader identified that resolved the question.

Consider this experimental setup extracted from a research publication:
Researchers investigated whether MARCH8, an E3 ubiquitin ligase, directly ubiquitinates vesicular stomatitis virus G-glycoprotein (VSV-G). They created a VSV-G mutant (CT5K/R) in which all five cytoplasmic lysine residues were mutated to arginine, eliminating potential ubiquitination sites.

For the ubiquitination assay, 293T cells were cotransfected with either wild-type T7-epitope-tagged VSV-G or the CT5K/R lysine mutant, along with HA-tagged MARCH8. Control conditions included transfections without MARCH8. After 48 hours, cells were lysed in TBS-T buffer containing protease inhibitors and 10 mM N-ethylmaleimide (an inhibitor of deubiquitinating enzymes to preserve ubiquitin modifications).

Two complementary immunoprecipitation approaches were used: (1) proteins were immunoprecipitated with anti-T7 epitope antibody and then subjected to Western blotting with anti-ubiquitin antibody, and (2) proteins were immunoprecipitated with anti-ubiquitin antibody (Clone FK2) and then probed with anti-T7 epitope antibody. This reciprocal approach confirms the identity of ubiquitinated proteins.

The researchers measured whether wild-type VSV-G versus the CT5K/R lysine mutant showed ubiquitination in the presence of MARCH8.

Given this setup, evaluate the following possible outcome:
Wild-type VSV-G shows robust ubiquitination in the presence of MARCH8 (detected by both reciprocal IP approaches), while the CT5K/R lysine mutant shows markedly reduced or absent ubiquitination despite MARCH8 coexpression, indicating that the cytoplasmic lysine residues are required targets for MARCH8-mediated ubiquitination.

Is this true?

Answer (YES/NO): YES